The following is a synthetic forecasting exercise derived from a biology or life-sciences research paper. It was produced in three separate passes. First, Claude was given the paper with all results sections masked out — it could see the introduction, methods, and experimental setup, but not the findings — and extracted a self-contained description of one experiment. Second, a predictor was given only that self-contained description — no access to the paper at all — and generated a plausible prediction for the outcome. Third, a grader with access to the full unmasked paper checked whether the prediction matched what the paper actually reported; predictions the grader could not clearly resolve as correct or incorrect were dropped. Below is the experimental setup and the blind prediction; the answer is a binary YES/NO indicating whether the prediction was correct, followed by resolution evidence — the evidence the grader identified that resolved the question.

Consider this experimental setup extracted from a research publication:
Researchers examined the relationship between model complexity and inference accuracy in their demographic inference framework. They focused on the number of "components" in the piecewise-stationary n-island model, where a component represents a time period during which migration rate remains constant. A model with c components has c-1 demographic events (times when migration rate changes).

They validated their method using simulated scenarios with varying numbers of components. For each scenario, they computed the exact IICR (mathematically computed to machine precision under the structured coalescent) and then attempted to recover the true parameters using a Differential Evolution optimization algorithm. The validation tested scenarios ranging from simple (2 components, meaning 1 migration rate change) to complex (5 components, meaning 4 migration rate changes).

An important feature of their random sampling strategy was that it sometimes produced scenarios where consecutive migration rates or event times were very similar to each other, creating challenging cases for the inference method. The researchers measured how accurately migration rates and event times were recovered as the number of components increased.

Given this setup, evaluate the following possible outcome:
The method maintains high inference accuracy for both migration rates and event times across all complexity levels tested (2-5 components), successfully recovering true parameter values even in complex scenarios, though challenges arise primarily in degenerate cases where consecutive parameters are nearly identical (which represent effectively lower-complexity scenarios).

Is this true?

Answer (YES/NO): YES